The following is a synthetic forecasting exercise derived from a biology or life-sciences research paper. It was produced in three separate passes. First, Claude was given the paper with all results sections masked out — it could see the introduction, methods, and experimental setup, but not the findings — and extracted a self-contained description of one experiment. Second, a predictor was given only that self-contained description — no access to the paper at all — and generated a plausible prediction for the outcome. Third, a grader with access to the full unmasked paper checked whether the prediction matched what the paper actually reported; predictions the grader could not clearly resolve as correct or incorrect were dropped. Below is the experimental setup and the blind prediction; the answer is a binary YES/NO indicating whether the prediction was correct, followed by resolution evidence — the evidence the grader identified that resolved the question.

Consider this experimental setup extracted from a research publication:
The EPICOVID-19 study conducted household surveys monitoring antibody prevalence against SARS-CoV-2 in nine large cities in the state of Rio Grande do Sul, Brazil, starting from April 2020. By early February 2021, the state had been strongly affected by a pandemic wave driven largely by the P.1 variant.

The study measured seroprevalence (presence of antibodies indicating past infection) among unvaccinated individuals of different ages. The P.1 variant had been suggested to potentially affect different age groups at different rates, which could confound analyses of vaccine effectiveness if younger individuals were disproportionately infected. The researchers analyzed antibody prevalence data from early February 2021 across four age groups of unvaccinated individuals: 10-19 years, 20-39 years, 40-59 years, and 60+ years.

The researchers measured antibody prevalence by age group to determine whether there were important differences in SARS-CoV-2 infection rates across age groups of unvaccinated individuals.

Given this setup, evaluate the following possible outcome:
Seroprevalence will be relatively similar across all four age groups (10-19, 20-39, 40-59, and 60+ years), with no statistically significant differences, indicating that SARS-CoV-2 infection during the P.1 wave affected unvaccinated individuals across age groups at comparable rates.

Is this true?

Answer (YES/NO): YES